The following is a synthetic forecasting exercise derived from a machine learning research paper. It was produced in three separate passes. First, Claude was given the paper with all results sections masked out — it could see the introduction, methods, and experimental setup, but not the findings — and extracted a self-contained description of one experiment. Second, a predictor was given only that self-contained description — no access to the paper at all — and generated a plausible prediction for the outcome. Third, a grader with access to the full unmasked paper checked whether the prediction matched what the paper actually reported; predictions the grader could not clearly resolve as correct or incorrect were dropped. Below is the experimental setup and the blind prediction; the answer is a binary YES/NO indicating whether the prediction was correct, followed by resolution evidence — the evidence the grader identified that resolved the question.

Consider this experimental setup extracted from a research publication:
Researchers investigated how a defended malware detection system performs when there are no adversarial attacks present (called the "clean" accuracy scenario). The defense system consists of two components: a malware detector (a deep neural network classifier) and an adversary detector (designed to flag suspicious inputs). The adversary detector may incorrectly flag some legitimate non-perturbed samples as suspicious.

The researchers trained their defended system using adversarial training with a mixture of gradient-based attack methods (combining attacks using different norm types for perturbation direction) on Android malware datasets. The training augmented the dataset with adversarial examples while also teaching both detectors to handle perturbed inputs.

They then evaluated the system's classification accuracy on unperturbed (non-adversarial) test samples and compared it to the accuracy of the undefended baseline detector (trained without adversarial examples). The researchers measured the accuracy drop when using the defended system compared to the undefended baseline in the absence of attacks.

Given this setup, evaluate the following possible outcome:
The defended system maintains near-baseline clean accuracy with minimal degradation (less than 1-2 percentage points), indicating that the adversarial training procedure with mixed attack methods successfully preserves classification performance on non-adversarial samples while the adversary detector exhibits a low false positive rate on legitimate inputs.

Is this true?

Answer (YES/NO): NO